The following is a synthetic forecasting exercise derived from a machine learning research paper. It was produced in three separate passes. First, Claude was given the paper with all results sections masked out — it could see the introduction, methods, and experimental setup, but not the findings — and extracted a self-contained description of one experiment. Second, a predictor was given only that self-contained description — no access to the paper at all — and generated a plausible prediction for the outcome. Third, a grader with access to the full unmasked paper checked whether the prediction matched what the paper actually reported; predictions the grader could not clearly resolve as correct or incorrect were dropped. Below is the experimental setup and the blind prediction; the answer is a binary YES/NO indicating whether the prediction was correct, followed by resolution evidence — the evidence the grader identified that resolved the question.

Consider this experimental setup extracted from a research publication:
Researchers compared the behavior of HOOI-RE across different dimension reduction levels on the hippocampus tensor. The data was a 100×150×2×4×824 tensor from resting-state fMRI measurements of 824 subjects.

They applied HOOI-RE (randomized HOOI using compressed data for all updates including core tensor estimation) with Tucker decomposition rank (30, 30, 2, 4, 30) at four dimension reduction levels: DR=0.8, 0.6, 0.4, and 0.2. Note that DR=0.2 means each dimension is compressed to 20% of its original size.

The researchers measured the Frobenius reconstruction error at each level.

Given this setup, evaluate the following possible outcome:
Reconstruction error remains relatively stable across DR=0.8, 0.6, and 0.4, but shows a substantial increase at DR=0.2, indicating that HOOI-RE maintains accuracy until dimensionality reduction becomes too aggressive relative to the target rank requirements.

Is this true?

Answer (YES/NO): NO